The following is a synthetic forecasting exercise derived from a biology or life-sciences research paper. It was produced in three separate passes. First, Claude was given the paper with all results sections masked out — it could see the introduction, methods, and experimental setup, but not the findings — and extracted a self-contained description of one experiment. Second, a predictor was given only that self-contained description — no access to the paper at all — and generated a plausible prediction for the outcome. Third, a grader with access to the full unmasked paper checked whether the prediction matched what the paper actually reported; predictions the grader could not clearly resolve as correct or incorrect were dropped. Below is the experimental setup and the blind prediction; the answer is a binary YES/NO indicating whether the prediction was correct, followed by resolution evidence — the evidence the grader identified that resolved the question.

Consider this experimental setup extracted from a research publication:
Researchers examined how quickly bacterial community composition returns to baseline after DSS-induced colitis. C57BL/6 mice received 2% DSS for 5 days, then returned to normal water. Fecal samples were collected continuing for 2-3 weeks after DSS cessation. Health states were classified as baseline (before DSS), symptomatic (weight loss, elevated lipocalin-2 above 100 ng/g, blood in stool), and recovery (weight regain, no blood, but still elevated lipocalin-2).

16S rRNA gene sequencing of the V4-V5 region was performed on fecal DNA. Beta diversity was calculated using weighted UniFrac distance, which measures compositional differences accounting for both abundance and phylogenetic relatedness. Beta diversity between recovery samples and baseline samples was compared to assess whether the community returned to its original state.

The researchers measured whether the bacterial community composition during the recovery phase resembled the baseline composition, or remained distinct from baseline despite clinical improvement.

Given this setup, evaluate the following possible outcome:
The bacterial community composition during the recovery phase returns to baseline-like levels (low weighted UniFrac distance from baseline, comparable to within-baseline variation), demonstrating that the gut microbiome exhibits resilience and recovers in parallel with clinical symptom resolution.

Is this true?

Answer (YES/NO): NO